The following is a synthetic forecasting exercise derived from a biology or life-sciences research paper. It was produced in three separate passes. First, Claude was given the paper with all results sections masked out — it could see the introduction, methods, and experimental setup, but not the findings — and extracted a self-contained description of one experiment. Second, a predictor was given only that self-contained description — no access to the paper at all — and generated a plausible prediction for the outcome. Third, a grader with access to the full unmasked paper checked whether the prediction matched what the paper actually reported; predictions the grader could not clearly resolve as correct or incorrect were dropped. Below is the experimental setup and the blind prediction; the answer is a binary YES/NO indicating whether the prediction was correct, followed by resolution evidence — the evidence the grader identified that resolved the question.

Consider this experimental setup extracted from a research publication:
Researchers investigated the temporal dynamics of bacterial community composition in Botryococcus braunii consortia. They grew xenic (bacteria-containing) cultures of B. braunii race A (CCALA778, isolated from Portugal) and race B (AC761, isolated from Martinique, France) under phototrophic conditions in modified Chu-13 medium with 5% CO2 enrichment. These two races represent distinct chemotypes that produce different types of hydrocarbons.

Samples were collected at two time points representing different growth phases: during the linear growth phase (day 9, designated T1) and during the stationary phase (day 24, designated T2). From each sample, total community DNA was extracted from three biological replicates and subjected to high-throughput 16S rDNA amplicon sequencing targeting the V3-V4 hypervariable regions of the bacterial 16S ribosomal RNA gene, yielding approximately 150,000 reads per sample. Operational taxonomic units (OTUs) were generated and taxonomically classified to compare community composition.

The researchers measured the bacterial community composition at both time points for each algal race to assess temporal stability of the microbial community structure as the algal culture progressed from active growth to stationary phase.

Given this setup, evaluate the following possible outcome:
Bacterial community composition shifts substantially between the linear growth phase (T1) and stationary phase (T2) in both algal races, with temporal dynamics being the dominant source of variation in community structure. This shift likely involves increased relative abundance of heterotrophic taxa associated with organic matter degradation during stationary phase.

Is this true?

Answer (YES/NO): NO